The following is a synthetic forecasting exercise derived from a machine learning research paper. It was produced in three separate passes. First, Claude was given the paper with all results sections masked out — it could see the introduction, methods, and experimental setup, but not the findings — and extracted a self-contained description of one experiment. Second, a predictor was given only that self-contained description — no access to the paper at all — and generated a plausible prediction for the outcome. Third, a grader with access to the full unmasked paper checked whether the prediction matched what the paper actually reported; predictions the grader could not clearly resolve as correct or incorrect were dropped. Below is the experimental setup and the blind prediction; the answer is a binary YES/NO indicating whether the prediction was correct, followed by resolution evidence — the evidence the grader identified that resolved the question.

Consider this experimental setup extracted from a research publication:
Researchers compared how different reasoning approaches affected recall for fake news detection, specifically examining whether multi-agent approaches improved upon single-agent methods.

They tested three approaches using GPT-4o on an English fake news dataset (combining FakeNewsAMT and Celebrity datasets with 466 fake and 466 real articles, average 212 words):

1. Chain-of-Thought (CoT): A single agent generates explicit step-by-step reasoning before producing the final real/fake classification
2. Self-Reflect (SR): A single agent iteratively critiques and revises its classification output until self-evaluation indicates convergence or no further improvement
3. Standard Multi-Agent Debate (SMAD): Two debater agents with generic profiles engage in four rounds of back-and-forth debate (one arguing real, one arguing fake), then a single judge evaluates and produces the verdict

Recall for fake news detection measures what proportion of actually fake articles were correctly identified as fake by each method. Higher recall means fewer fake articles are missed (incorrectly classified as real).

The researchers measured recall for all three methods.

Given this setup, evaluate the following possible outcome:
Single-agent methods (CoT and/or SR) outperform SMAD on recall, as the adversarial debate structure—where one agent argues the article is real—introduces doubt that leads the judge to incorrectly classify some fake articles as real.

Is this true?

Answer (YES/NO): NO